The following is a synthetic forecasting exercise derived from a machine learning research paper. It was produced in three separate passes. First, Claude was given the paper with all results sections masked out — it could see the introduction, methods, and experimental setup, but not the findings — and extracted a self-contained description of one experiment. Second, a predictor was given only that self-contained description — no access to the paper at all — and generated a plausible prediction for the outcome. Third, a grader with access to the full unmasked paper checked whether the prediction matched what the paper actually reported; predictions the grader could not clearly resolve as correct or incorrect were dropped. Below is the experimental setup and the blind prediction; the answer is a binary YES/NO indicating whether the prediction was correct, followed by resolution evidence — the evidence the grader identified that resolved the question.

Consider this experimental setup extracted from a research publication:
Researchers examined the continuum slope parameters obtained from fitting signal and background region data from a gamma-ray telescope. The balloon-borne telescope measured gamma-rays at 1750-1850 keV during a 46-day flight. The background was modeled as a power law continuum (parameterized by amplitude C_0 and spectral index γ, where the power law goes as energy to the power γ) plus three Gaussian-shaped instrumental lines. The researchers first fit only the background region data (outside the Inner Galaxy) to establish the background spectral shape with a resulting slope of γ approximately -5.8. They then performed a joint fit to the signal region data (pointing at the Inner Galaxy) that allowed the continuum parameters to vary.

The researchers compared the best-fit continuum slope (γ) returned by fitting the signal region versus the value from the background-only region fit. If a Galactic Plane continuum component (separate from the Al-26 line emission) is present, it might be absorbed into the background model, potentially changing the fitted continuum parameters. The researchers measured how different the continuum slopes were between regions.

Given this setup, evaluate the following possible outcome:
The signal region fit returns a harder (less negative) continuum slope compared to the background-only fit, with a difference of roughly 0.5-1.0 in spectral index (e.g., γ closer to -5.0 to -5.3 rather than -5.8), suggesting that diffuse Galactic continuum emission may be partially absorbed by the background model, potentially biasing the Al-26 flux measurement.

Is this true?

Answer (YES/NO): NO